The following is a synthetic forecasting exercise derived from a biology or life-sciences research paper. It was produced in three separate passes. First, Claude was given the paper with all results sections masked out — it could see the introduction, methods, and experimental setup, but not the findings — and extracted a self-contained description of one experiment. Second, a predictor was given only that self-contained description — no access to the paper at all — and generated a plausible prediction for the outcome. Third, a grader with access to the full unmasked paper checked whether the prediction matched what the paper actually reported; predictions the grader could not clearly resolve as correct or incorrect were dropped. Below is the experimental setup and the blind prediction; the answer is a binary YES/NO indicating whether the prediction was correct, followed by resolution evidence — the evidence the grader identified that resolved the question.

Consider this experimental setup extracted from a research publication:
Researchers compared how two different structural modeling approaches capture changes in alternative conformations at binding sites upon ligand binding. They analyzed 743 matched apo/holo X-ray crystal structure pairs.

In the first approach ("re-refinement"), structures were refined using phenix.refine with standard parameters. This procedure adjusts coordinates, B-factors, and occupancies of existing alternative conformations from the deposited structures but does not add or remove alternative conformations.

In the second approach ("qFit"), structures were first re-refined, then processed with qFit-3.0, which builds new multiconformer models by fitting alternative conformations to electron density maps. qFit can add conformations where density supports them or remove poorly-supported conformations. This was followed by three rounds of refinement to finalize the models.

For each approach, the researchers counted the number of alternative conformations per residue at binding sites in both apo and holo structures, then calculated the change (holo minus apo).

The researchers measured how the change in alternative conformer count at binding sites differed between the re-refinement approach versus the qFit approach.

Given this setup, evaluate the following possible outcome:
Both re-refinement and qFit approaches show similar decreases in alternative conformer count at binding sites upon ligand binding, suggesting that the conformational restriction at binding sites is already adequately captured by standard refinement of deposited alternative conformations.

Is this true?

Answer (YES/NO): NO